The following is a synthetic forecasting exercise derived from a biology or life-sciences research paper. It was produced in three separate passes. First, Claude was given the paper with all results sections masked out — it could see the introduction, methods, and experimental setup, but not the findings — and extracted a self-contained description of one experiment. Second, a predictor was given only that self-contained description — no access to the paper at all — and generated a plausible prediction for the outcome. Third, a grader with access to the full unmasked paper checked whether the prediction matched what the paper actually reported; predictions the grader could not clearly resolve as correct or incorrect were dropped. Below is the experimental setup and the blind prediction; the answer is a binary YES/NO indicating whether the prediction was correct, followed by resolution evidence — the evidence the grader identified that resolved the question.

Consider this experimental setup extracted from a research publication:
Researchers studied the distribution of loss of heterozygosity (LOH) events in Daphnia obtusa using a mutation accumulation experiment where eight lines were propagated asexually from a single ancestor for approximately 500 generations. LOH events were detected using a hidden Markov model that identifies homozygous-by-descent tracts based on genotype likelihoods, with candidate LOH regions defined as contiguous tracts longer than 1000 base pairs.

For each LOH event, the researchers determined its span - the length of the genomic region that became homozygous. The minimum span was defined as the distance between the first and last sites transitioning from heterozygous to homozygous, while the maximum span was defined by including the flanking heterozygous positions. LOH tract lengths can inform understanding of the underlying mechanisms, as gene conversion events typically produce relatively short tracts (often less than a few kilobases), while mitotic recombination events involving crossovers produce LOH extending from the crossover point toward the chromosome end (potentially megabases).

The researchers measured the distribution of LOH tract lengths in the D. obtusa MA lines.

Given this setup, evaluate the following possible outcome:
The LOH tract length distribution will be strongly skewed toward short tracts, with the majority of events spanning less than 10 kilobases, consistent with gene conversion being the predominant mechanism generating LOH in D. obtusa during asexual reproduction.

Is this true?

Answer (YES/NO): NO